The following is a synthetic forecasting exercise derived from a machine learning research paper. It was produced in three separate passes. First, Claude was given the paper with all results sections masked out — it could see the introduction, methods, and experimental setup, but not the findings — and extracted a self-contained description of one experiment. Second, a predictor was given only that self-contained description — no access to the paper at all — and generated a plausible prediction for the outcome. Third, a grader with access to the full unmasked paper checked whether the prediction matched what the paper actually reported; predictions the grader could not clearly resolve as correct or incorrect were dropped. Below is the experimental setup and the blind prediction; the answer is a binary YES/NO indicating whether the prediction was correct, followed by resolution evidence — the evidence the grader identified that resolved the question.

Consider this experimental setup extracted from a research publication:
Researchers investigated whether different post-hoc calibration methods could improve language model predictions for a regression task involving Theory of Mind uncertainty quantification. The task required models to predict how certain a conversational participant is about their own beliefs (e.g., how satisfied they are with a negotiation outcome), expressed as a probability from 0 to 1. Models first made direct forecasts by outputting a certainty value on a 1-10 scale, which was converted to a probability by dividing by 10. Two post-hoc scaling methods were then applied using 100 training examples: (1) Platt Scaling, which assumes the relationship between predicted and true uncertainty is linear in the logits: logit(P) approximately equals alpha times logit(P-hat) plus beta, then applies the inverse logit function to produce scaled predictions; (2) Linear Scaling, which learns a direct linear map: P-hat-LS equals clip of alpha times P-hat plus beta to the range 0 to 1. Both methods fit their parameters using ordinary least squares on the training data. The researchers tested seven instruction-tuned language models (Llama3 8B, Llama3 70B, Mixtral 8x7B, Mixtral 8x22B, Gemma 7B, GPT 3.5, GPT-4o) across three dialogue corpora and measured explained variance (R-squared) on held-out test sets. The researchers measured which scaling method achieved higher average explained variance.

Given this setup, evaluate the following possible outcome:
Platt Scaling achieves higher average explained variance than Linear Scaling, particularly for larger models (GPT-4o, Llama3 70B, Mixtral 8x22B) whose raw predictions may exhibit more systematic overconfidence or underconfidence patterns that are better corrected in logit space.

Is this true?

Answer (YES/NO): NO